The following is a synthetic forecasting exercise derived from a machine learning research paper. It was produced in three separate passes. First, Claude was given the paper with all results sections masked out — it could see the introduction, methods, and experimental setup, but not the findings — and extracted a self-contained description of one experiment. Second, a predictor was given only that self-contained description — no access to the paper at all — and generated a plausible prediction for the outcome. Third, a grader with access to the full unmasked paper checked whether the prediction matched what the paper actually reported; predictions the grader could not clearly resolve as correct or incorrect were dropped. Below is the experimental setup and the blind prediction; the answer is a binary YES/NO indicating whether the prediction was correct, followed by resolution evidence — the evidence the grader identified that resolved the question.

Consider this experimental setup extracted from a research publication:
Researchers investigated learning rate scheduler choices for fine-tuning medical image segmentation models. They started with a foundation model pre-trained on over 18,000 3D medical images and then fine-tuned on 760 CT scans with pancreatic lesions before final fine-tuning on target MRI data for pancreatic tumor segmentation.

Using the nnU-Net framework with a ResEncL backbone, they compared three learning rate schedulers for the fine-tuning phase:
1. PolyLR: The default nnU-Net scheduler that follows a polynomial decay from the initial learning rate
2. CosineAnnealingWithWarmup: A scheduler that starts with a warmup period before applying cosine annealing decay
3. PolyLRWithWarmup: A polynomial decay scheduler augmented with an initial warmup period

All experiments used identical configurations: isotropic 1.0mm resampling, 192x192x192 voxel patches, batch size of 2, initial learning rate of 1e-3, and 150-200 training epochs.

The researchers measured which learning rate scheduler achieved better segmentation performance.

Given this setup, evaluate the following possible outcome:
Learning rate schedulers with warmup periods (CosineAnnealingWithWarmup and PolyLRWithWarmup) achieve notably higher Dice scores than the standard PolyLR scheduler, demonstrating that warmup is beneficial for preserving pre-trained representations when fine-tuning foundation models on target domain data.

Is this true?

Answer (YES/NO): NO